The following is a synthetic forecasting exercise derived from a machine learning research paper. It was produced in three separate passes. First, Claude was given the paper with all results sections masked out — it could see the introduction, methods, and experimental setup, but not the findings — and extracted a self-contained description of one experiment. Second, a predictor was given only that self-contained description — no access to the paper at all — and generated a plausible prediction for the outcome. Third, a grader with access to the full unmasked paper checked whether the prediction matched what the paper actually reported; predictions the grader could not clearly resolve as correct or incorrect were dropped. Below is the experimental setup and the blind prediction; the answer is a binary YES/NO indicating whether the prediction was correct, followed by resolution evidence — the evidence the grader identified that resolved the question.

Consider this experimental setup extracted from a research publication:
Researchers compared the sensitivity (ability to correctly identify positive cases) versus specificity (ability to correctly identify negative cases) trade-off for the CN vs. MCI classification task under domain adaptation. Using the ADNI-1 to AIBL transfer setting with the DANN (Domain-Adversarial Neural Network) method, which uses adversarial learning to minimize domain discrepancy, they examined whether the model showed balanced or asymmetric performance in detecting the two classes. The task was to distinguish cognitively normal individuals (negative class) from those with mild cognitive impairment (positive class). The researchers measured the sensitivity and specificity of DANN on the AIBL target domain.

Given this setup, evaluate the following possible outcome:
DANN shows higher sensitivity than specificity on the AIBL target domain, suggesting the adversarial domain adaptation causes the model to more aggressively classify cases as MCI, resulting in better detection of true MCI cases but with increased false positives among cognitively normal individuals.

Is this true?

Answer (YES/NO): NO